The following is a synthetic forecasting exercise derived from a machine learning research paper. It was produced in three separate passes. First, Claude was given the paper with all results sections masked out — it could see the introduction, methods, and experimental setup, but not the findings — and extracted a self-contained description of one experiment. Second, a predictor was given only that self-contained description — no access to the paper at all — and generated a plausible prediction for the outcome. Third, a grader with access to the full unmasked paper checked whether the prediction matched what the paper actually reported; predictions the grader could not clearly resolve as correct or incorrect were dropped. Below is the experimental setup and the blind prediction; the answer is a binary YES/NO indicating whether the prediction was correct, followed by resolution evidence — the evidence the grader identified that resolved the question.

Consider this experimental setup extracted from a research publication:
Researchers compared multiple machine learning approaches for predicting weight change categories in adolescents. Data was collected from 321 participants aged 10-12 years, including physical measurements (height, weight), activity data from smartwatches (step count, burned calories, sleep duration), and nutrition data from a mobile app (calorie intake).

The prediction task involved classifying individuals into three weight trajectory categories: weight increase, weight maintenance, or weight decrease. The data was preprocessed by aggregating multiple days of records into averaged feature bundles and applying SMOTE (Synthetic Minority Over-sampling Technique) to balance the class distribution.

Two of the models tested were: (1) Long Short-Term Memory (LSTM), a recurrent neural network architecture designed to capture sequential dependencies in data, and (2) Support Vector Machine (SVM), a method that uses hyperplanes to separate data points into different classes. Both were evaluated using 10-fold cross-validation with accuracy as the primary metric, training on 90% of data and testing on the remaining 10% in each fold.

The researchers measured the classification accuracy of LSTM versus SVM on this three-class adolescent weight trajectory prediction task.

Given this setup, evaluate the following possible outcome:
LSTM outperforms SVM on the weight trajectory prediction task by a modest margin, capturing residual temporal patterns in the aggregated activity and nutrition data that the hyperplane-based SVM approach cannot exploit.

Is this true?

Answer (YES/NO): YES